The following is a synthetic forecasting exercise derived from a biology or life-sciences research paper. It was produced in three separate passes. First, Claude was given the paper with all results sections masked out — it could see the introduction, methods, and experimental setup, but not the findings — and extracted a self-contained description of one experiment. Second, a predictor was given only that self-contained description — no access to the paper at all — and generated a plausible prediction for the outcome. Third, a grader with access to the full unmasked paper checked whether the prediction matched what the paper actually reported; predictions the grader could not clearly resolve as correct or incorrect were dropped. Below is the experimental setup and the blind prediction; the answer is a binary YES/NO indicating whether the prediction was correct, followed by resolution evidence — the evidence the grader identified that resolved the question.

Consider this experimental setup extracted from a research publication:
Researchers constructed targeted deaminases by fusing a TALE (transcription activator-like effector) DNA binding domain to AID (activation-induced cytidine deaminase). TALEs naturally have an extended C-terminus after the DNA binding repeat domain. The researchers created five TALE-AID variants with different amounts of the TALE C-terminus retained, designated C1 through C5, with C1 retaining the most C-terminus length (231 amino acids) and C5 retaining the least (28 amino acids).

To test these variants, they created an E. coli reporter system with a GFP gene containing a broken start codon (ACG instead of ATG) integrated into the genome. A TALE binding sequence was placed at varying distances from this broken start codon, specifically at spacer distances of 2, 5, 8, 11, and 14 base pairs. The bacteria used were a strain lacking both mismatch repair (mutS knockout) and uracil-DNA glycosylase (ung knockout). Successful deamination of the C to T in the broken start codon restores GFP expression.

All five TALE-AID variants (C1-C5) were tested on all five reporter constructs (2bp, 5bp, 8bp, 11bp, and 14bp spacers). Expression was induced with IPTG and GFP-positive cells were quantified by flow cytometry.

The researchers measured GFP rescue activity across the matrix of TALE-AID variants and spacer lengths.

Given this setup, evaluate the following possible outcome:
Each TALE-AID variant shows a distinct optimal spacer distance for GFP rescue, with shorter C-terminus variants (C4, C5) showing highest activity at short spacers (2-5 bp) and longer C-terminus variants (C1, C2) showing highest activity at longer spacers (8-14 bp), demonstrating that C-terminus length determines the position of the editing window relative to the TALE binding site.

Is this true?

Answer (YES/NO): NO